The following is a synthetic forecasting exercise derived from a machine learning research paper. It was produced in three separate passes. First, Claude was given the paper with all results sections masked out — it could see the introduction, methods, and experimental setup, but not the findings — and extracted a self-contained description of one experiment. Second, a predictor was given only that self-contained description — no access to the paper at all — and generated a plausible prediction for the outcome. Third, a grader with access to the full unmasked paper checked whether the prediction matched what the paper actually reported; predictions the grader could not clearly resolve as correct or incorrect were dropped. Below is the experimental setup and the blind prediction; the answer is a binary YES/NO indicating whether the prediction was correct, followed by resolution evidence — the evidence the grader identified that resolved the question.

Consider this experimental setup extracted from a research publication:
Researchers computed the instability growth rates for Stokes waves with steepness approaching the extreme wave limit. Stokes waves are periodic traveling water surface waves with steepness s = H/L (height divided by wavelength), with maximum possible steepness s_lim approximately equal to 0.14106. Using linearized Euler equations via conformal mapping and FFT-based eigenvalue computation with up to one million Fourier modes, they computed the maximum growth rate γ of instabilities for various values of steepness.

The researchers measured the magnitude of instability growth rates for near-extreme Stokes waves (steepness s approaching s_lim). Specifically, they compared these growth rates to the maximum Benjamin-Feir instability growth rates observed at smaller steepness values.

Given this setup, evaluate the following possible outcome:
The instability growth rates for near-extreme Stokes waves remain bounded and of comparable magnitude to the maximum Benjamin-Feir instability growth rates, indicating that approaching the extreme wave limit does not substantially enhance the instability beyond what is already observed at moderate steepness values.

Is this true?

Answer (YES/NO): NO